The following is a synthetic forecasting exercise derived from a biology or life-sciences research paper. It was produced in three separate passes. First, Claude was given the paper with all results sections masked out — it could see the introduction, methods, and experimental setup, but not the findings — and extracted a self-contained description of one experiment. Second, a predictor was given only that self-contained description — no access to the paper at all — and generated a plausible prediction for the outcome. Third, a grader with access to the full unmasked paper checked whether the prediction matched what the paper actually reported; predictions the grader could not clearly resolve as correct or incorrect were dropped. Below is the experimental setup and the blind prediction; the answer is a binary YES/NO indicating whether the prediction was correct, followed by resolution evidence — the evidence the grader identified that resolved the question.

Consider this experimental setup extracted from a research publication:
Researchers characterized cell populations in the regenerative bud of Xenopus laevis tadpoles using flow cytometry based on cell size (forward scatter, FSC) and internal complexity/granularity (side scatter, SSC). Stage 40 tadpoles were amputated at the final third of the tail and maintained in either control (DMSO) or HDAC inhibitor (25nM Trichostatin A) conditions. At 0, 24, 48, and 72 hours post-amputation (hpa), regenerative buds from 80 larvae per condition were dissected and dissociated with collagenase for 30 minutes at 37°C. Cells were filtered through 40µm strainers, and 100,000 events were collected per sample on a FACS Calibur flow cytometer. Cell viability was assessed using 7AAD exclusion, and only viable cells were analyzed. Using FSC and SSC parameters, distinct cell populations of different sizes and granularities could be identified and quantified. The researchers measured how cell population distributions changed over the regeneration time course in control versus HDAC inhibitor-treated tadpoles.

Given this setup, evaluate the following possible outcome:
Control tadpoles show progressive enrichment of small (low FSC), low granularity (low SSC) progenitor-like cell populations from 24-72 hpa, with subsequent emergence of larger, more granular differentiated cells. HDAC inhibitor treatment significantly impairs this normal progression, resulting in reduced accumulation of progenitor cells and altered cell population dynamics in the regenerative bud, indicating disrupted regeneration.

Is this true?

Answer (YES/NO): NO